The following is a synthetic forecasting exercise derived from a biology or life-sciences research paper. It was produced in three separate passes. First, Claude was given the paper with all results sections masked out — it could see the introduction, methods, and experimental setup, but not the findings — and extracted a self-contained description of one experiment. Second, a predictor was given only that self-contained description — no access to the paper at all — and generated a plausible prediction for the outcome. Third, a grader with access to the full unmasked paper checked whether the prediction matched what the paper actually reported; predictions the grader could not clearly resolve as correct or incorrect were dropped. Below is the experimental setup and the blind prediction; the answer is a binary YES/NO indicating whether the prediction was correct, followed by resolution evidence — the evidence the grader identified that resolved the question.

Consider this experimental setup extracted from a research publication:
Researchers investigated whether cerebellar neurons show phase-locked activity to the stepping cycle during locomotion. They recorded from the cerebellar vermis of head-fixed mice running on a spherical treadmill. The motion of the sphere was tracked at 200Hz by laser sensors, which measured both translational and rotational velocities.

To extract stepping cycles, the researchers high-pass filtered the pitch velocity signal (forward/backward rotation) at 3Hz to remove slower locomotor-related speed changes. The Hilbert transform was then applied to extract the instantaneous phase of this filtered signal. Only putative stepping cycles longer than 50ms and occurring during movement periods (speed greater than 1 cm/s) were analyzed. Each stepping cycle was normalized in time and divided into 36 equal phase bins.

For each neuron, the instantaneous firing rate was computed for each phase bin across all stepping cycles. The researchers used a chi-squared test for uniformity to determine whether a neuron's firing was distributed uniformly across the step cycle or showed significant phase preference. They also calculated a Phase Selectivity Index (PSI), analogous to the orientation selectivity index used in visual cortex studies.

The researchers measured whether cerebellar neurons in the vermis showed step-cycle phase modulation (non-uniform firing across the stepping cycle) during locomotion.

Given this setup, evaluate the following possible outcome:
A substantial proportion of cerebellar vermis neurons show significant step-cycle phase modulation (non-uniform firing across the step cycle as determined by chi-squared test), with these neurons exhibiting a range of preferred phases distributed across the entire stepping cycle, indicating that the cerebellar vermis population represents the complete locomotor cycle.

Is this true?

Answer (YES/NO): NO